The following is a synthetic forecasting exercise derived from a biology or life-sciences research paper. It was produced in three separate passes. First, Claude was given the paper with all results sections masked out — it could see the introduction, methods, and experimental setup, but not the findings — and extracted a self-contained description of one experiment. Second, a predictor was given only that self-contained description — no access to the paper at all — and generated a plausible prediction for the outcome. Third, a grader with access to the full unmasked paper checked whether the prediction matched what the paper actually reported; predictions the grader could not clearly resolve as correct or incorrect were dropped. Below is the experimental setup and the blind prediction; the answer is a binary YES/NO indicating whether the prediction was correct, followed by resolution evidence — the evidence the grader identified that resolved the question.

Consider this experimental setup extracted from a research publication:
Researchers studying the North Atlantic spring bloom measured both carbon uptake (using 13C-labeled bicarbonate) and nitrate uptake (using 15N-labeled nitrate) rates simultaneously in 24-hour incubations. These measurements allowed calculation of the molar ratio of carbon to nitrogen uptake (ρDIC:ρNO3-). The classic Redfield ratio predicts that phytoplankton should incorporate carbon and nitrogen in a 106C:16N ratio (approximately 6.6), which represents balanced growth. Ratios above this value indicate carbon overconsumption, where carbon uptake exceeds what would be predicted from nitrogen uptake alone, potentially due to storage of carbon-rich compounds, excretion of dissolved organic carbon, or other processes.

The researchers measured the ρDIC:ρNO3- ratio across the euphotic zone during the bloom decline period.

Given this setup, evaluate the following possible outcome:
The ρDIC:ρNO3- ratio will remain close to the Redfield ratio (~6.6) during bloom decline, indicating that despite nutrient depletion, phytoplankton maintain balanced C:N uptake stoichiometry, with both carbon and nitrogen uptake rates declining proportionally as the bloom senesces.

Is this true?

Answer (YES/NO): NO